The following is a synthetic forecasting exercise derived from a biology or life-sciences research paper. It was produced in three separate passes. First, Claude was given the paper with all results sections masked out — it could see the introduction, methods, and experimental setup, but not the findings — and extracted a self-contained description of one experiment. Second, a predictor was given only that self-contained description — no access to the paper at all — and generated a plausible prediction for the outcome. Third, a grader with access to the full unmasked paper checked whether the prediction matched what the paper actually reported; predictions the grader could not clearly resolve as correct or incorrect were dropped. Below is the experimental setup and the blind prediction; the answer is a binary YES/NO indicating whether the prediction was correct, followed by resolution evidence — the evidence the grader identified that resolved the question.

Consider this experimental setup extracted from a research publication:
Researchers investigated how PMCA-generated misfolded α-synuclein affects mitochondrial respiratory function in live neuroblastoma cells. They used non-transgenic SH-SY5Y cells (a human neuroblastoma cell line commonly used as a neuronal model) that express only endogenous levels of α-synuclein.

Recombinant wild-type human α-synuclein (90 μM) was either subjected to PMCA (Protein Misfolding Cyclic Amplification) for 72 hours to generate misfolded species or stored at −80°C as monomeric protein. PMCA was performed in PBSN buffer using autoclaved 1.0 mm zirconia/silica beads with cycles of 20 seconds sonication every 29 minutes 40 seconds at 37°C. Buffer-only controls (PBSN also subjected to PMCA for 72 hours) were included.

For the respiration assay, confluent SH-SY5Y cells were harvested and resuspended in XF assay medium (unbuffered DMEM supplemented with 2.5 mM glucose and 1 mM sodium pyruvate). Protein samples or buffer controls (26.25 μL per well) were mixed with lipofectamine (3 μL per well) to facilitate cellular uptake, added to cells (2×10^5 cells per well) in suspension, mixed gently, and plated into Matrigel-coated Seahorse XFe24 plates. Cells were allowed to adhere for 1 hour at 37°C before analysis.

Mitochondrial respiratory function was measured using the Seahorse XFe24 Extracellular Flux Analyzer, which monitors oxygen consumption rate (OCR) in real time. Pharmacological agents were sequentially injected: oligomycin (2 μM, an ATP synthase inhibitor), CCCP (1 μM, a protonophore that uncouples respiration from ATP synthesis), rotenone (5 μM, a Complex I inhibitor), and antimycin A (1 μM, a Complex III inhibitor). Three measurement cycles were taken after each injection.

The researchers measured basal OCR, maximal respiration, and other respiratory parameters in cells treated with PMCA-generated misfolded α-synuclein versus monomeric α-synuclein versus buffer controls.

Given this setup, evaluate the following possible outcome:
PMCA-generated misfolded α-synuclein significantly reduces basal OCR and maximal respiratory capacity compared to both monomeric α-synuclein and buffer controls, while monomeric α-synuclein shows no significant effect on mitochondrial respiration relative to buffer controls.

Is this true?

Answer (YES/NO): NO